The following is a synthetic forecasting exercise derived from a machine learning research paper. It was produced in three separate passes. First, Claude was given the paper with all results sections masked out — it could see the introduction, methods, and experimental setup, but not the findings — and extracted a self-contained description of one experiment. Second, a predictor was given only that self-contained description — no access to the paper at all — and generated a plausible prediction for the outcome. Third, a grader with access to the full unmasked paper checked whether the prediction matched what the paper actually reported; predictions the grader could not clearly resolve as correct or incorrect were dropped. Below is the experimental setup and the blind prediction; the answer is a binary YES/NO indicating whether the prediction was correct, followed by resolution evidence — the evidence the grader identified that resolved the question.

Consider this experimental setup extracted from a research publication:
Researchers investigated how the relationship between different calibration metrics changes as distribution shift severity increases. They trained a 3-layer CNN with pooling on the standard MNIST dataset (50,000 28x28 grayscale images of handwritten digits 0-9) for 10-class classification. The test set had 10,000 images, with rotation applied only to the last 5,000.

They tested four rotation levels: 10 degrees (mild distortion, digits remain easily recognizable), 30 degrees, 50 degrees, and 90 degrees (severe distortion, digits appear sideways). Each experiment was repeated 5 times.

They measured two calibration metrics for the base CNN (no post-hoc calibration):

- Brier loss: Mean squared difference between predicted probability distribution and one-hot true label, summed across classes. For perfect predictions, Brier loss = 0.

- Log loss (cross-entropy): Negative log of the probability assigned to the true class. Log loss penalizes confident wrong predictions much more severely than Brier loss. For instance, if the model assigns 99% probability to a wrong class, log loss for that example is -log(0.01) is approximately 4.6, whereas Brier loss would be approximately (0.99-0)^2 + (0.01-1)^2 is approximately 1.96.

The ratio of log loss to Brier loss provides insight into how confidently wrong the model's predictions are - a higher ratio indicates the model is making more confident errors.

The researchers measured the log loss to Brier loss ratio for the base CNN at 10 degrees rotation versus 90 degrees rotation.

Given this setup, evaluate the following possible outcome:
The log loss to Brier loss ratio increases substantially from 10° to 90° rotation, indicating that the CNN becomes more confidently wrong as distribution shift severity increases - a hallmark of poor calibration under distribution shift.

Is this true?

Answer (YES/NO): YES